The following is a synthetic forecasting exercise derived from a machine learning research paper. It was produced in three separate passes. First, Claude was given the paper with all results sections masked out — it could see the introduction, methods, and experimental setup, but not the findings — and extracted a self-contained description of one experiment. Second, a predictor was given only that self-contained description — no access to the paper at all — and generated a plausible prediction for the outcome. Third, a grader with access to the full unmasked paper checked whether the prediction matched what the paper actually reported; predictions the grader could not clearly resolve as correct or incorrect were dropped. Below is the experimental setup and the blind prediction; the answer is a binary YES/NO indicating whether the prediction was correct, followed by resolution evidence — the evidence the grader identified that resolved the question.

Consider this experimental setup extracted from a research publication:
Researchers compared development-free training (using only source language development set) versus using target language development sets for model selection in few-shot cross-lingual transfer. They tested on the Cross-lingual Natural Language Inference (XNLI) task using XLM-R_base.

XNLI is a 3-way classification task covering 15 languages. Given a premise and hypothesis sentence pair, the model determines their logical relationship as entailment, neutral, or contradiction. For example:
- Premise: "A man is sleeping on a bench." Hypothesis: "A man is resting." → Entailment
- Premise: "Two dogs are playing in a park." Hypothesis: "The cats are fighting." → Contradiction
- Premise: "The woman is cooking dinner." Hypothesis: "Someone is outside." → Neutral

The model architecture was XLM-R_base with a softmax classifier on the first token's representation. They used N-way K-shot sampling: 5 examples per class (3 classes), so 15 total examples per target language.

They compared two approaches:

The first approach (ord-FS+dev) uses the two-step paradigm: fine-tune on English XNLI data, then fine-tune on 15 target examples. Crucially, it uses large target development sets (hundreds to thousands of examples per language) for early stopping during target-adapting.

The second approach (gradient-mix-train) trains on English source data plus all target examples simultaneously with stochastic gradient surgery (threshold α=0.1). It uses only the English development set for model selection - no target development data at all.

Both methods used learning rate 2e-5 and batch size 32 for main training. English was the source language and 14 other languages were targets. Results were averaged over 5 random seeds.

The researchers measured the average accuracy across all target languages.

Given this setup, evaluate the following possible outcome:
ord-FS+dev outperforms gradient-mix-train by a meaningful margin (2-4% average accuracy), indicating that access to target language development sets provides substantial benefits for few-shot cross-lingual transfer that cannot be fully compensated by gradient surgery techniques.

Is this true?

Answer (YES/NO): NO